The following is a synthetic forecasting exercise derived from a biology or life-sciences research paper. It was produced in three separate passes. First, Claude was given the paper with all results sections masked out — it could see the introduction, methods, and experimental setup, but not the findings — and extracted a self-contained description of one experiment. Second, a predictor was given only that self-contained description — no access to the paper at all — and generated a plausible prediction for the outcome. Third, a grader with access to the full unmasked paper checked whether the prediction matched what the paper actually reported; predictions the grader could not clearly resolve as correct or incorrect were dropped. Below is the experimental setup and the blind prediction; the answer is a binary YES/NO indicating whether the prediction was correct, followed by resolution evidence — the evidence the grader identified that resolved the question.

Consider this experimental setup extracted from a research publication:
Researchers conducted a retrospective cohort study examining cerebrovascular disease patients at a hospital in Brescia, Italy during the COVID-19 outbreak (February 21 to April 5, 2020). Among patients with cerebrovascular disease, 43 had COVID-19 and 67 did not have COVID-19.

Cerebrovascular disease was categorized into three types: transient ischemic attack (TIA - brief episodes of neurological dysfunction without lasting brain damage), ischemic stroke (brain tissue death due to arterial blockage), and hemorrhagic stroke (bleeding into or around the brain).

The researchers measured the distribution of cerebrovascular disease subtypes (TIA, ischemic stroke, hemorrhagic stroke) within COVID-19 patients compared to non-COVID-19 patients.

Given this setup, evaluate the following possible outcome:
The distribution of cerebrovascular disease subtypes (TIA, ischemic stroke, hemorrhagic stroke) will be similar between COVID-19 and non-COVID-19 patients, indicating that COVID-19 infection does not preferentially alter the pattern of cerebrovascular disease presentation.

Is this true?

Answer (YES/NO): YES